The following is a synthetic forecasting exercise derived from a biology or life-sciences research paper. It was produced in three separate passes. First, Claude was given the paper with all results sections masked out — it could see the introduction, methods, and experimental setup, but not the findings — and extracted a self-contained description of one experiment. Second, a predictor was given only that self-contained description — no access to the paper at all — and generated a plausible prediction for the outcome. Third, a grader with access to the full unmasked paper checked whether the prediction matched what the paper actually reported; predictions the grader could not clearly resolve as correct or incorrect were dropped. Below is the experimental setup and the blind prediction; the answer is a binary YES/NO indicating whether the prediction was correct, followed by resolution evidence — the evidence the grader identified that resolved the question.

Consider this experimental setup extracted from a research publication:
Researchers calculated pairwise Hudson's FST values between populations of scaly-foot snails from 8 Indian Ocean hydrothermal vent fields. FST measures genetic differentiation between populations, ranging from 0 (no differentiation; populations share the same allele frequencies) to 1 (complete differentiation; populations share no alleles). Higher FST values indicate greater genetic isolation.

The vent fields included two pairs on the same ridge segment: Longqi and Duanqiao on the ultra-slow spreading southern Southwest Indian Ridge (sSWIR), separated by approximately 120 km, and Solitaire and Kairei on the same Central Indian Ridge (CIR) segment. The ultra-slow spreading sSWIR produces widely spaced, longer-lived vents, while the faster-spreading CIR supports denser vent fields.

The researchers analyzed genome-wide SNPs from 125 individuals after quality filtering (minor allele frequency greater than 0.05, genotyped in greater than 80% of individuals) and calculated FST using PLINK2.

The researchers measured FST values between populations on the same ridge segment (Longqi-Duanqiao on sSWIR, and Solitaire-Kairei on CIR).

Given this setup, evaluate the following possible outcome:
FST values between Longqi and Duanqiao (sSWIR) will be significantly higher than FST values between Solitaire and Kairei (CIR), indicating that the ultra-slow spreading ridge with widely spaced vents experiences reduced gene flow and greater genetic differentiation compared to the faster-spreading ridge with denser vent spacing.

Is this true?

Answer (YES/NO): NO